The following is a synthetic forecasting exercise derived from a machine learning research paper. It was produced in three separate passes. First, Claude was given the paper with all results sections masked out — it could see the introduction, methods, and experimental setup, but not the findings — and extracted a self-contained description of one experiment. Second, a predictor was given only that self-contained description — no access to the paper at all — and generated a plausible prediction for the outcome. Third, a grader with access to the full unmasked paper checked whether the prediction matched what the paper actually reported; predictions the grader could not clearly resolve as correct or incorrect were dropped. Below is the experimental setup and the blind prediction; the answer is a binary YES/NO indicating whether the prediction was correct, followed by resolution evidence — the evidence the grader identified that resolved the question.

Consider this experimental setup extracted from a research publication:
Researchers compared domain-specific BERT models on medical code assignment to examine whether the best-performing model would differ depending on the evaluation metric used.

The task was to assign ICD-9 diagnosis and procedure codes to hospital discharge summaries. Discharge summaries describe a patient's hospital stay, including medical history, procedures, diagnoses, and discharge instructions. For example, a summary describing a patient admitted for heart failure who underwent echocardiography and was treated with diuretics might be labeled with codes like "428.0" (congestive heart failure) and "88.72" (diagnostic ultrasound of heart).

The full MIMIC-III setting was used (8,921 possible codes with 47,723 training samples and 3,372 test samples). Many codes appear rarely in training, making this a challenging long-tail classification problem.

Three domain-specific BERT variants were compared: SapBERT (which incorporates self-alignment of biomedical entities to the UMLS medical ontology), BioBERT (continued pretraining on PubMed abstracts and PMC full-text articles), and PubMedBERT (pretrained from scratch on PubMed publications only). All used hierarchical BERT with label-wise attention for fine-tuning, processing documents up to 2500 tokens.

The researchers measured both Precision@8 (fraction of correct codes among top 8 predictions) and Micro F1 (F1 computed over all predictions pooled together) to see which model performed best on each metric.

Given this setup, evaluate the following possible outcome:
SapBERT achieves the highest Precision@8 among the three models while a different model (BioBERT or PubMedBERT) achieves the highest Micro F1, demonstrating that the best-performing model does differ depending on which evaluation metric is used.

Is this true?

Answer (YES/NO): YES